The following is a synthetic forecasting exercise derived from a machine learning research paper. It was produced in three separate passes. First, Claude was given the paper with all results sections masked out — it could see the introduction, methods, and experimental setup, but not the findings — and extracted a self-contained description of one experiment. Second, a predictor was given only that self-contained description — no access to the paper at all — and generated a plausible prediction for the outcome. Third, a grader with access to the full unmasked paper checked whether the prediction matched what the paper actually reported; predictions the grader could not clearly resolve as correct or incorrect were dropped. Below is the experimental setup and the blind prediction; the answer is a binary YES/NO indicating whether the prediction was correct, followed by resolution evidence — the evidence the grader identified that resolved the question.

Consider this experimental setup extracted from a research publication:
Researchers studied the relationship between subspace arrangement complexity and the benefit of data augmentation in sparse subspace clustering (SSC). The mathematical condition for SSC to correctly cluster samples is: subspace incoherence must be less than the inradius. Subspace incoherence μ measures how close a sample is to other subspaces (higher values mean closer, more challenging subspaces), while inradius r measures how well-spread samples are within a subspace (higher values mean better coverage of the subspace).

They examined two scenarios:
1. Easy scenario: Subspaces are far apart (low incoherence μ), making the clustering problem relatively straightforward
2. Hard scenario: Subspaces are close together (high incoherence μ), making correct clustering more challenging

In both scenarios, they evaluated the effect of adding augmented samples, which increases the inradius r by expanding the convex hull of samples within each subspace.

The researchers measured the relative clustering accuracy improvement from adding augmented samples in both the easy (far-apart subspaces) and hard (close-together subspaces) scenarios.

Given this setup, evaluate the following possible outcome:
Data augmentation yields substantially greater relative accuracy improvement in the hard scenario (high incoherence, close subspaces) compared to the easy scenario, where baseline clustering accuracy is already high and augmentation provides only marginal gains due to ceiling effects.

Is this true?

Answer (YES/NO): YES